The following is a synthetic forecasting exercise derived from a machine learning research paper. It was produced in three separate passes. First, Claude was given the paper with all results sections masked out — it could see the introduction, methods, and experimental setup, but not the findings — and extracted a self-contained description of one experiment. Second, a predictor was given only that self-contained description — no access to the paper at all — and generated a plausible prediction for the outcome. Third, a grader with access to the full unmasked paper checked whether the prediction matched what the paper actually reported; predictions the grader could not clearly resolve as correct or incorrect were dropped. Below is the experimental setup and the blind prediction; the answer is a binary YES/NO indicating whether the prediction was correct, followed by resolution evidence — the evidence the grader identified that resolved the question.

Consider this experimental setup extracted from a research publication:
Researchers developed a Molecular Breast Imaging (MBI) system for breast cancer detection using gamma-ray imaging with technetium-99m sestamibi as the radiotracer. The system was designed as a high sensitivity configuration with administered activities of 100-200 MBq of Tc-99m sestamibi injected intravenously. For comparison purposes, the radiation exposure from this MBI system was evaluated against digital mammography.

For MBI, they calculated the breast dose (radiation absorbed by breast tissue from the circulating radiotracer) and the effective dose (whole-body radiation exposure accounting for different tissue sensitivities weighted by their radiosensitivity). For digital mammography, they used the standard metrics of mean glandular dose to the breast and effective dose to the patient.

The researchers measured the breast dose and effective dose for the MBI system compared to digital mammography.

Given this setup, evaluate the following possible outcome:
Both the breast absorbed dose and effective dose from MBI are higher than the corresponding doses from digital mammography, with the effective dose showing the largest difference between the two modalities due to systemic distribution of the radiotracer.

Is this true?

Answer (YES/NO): NO